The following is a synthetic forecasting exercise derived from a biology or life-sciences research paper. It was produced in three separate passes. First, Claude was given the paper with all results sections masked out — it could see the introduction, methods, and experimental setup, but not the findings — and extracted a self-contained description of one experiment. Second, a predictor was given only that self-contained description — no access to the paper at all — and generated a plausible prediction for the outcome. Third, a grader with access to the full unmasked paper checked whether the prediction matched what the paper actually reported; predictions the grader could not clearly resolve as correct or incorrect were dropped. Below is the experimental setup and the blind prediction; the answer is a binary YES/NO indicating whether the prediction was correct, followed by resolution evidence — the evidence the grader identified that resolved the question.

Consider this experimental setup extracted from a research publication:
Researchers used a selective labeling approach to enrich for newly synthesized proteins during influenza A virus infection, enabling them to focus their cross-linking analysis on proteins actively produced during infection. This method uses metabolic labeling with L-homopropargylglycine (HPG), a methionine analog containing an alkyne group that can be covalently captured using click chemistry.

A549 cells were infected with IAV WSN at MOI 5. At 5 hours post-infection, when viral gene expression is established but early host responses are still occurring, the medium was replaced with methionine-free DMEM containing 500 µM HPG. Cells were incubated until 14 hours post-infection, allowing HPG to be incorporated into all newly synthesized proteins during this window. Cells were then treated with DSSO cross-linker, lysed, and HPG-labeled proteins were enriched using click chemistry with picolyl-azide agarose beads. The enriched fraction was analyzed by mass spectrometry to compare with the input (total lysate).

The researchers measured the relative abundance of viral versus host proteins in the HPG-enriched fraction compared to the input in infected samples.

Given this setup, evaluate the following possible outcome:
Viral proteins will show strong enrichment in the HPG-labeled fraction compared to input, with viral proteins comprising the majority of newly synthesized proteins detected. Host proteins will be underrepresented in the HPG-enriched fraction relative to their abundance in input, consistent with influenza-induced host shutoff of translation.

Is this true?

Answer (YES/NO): YES